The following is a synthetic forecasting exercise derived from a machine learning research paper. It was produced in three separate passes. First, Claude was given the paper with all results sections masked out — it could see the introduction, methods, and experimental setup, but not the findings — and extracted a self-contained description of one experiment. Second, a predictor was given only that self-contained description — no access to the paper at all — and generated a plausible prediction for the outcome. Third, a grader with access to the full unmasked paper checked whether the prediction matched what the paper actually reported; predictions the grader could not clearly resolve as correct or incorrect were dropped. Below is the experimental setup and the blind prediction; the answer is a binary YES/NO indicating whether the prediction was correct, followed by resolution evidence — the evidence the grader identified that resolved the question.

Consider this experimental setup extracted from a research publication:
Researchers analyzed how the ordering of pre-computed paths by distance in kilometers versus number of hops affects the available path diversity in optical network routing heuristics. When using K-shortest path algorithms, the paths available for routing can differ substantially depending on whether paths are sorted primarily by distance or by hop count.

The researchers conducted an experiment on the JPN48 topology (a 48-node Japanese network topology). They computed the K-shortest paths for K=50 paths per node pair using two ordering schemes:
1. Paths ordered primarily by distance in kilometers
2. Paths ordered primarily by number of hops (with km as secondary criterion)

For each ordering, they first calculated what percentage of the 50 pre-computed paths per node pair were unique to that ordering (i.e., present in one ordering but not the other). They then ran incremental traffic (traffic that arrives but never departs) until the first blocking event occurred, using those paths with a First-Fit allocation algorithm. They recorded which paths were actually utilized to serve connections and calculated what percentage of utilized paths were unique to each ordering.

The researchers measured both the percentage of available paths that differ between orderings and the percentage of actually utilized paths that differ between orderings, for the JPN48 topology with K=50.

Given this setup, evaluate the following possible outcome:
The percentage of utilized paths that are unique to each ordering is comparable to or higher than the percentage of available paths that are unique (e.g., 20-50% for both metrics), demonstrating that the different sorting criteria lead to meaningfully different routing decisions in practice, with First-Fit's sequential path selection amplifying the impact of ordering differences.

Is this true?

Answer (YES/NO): NO